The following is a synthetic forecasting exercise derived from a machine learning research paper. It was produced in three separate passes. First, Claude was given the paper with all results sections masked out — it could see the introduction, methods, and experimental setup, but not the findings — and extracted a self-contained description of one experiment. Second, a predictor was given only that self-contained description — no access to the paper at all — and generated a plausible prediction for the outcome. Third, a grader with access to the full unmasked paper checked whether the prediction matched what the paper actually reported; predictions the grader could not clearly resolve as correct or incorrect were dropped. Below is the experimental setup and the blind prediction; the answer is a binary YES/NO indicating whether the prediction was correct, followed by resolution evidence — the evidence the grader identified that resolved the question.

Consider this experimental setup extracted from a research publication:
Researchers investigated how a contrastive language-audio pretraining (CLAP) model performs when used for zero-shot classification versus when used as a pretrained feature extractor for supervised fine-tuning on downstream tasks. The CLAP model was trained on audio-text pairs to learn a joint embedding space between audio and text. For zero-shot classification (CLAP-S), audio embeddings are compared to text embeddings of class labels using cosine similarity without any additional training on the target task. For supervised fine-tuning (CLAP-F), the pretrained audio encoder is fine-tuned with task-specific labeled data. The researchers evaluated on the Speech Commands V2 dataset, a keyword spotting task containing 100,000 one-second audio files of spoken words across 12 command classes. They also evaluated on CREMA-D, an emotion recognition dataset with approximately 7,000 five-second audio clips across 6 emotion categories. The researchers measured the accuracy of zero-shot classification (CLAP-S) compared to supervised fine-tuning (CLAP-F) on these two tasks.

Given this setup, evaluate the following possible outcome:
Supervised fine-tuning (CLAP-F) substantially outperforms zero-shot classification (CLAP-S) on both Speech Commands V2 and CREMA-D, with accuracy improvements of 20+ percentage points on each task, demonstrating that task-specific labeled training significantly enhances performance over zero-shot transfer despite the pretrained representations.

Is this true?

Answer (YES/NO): YES